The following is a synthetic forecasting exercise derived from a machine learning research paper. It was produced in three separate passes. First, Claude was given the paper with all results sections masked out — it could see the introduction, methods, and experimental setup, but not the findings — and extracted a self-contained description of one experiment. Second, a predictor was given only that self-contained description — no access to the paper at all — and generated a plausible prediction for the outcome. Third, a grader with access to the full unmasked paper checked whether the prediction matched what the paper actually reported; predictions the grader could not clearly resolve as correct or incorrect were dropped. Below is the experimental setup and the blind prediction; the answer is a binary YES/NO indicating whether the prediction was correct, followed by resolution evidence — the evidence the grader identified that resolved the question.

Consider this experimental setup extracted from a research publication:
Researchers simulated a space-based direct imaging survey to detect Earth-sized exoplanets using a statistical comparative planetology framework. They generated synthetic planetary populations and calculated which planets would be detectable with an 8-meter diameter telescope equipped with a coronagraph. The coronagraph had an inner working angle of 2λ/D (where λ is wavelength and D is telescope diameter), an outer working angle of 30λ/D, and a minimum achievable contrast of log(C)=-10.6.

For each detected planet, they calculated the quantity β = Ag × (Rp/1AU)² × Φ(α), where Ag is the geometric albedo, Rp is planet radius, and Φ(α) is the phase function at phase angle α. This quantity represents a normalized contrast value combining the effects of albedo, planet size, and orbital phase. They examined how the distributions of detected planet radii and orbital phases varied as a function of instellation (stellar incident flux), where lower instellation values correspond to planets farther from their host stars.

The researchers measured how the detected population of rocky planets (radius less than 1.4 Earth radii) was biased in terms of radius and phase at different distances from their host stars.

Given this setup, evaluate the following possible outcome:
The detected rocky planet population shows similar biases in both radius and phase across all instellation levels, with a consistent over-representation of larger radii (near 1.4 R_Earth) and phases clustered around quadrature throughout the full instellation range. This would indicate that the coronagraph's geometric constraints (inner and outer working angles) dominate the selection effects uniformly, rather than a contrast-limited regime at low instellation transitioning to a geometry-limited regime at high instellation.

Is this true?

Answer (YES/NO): NO